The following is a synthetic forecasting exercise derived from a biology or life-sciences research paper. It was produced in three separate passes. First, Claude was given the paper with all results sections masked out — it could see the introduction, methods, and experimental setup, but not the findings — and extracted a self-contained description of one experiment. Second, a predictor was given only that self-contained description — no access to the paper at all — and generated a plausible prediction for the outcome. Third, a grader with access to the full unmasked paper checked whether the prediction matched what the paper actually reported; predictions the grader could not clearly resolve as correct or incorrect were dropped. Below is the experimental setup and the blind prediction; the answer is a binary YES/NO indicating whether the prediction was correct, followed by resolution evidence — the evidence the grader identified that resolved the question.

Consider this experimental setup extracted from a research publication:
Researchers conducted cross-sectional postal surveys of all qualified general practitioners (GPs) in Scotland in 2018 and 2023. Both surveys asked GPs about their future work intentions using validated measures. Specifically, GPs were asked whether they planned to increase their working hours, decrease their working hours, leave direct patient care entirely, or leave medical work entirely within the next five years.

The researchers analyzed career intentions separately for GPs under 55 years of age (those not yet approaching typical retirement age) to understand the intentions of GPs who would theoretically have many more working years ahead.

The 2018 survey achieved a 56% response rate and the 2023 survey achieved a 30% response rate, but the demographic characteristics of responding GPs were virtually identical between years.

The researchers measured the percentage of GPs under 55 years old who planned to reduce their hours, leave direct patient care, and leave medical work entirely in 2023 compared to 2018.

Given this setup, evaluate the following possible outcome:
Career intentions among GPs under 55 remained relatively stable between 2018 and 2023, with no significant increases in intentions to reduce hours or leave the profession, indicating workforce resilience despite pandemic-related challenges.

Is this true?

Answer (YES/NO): NO